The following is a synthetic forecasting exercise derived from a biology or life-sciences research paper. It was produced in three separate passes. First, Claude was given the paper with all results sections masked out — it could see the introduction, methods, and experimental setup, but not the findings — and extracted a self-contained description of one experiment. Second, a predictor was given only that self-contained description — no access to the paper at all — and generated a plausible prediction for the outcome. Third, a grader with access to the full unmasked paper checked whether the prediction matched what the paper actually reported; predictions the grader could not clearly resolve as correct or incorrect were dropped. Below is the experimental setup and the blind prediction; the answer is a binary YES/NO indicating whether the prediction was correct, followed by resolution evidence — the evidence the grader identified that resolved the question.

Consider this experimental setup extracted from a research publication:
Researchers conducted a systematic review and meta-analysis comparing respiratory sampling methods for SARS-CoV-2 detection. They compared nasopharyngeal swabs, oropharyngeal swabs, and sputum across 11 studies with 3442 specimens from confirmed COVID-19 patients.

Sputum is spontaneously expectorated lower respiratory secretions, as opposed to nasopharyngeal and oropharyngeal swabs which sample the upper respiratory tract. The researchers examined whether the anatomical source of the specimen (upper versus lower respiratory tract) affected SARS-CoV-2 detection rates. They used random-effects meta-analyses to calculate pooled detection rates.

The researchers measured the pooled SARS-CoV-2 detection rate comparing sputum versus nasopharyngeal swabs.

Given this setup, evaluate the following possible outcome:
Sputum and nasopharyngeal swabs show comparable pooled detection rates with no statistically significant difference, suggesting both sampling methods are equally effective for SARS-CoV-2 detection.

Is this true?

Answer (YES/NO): NO